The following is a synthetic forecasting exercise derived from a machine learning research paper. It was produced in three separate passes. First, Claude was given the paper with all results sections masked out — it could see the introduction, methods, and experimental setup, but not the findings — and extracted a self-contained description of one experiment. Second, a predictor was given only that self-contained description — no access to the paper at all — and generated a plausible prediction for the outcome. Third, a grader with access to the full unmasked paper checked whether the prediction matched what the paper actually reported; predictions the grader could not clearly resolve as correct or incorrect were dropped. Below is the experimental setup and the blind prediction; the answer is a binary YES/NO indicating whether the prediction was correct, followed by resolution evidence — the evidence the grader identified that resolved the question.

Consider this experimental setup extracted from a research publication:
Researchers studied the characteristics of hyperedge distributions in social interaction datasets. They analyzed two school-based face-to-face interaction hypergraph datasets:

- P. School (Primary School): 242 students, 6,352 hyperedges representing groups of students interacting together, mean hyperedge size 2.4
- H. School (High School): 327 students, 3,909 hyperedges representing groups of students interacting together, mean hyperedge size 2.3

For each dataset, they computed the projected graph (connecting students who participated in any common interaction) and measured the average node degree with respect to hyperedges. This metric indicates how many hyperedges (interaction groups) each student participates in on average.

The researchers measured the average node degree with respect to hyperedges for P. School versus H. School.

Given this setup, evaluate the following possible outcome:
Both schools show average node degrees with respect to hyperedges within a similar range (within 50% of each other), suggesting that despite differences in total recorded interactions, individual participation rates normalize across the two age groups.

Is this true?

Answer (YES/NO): NO